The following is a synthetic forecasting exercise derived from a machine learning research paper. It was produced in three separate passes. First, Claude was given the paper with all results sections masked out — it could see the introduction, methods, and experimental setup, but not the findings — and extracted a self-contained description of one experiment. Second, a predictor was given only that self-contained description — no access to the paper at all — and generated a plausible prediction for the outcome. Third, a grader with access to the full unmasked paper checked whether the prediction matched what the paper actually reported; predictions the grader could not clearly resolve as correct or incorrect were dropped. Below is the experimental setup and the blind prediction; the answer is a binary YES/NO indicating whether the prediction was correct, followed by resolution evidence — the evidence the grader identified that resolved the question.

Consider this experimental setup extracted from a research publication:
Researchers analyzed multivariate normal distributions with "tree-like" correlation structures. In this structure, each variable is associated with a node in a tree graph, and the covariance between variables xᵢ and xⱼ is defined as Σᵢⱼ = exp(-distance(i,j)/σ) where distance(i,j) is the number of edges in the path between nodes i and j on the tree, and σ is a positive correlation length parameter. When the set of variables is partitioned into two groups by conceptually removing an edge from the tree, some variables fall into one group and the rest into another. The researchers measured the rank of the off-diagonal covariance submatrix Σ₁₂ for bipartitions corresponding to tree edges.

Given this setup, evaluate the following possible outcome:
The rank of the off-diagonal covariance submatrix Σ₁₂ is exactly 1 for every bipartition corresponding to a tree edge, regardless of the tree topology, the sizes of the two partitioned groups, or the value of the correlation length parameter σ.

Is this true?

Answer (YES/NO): YES